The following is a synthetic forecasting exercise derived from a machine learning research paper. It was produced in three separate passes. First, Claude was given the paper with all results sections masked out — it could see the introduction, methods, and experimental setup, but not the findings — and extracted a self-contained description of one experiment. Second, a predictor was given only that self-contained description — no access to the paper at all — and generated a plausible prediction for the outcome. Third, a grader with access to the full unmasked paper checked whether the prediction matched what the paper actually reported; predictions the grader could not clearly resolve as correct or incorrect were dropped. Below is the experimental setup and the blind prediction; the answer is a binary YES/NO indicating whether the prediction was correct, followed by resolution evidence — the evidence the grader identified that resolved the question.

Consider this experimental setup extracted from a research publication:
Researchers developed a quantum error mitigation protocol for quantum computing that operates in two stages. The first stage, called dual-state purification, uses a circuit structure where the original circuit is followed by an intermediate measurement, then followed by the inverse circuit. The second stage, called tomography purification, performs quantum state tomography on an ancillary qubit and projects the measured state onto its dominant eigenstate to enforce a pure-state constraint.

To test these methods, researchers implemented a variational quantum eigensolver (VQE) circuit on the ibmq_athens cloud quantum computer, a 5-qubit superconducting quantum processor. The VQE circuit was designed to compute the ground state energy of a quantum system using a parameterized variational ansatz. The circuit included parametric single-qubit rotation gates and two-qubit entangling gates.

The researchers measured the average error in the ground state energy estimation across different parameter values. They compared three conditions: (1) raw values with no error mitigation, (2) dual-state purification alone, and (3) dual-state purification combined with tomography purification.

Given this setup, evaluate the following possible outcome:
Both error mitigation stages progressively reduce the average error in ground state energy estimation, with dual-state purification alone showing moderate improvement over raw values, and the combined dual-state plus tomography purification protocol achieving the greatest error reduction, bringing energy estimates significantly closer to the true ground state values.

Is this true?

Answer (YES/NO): NO